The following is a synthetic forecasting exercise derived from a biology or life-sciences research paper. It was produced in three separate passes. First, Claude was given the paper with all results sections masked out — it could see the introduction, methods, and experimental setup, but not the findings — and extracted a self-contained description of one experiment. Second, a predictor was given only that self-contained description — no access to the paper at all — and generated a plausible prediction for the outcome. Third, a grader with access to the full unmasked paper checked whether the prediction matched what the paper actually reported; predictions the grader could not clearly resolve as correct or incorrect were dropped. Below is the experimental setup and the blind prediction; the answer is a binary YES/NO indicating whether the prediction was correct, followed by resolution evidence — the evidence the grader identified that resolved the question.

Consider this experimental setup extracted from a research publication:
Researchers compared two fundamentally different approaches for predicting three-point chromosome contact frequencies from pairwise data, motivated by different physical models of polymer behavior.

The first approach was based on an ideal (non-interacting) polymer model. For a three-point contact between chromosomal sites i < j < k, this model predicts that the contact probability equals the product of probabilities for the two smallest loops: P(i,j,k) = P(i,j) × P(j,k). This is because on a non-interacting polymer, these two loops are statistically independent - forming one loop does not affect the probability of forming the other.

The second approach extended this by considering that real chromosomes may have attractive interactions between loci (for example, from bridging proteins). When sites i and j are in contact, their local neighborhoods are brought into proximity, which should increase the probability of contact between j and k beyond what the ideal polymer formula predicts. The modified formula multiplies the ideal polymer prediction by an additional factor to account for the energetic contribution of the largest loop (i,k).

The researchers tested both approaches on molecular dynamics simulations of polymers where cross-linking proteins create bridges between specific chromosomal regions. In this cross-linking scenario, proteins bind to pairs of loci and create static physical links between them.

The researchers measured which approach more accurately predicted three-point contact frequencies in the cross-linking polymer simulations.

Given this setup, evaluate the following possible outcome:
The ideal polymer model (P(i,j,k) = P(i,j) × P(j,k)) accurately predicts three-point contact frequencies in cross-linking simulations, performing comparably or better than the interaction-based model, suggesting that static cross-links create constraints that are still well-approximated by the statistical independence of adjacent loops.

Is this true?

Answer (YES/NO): NO